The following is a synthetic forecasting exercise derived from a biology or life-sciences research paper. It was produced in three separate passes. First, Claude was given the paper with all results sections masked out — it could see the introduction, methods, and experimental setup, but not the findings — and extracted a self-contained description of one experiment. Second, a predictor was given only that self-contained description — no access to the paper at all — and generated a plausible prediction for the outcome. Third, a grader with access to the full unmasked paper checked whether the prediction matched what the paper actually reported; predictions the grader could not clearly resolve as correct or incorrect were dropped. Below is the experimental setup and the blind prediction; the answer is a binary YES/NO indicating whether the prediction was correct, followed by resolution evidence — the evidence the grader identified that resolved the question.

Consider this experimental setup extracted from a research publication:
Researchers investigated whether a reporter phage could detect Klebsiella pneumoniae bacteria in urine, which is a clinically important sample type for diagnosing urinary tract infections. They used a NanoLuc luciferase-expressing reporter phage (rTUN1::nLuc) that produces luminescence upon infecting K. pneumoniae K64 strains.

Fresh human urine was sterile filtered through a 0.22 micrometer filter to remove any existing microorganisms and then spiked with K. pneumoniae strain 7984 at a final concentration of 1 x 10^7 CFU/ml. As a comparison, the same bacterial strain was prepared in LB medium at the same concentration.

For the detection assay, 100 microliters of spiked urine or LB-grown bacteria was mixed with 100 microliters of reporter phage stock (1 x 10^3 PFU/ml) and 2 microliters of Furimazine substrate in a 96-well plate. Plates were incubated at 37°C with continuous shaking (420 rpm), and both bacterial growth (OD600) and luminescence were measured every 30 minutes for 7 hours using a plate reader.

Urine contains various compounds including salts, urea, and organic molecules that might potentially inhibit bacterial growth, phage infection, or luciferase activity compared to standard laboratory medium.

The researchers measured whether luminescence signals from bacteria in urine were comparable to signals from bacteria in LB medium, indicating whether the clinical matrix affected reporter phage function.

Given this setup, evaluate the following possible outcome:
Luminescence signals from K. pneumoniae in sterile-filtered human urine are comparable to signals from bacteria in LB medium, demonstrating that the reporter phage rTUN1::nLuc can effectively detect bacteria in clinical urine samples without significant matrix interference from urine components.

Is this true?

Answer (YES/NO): YES